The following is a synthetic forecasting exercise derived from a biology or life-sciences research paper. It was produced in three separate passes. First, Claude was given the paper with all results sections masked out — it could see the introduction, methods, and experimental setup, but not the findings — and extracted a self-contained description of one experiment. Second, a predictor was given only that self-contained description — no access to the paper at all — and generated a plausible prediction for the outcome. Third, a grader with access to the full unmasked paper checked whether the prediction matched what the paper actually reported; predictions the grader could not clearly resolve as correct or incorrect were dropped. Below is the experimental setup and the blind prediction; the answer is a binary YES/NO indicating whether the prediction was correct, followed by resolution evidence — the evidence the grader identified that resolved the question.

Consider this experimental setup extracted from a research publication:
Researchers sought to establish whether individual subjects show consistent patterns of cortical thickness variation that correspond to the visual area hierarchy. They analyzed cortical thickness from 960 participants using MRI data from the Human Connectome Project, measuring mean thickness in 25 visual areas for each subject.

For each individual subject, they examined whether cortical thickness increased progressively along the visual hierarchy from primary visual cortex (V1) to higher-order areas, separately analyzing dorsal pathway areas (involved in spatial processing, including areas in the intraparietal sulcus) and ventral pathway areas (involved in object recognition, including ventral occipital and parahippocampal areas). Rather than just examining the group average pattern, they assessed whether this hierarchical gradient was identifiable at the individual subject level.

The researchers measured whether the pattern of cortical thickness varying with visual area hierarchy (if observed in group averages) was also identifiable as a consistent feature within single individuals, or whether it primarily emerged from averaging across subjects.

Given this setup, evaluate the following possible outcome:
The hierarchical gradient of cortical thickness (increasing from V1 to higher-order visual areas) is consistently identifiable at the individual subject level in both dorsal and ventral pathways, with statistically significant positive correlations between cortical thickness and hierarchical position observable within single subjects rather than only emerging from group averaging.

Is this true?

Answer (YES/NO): NO